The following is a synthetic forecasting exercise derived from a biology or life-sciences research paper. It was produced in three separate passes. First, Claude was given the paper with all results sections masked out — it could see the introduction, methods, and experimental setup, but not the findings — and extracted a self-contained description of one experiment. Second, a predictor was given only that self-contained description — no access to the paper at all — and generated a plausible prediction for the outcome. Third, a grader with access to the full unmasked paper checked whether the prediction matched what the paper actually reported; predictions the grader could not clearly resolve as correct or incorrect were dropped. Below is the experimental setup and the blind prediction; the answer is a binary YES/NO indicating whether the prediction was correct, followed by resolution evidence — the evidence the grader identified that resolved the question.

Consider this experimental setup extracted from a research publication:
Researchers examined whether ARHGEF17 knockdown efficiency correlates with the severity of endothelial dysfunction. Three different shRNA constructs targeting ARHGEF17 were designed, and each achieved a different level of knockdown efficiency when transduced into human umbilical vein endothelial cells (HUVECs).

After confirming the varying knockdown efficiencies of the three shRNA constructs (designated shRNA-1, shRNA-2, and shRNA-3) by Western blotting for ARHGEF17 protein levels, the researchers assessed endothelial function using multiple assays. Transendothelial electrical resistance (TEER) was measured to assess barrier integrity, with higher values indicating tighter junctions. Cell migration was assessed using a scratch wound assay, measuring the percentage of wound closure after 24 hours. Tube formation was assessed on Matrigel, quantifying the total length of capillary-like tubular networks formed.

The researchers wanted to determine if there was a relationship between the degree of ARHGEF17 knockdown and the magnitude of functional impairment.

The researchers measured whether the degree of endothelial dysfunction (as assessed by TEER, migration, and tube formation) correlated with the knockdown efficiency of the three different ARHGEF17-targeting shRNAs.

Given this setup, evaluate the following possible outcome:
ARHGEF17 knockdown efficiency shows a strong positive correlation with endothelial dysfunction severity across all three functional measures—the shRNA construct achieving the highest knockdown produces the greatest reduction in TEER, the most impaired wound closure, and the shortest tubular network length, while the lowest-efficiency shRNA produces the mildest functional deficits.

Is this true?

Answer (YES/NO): YES